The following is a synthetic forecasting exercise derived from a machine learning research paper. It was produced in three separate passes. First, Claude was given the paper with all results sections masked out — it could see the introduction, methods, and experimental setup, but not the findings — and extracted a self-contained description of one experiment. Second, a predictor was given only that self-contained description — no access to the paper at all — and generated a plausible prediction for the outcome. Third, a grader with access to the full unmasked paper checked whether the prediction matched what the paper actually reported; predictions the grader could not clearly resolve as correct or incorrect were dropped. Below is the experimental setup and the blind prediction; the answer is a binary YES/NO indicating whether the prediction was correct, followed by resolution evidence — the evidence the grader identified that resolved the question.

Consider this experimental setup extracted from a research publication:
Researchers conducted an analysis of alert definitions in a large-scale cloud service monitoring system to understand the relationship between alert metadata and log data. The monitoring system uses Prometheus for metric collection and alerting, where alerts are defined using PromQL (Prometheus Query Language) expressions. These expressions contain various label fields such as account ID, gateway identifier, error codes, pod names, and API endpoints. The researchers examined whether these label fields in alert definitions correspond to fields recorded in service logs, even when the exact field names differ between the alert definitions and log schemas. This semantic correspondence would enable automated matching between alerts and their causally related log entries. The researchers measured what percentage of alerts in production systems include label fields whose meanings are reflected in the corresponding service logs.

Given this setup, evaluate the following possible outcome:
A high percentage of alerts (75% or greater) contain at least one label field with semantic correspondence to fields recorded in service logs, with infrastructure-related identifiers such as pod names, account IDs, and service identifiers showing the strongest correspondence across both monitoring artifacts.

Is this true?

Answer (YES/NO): NO